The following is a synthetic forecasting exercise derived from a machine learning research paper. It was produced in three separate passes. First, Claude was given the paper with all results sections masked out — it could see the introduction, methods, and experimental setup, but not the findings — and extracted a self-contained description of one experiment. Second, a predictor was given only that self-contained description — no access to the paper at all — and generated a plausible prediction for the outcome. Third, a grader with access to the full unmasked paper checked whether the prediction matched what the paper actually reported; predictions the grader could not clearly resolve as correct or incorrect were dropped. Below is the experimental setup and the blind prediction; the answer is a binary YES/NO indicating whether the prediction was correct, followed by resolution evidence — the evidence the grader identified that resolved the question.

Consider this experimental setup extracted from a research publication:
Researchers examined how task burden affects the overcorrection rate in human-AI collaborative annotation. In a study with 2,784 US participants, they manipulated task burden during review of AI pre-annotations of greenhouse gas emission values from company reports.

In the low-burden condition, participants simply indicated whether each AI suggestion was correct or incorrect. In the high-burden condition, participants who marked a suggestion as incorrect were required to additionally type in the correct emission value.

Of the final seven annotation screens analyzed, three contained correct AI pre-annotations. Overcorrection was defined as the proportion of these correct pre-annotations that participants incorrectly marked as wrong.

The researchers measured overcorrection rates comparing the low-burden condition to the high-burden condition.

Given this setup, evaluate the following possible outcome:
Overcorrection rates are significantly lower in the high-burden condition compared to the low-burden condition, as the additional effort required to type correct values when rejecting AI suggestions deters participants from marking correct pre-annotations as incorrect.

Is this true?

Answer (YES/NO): YES